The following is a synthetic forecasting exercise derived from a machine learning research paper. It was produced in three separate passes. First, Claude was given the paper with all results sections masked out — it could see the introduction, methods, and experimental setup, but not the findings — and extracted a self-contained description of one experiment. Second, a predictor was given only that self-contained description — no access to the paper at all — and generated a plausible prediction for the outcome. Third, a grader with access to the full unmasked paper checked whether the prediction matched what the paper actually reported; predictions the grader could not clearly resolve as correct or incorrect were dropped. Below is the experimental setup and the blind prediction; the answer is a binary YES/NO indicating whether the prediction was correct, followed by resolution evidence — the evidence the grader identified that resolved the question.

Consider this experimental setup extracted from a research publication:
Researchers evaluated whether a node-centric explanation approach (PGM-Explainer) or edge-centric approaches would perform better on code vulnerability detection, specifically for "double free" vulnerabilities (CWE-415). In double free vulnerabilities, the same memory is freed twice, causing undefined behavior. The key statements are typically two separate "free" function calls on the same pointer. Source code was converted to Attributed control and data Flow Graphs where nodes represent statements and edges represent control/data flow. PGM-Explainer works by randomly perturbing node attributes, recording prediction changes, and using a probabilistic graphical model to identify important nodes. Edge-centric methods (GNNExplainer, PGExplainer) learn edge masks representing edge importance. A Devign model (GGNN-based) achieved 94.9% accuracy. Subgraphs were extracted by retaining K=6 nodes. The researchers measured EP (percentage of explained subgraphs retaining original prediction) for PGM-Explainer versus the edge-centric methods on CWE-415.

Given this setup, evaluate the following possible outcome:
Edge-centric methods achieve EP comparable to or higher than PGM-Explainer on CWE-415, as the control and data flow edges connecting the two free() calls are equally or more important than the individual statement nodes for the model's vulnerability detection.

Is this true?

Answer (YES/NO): YES